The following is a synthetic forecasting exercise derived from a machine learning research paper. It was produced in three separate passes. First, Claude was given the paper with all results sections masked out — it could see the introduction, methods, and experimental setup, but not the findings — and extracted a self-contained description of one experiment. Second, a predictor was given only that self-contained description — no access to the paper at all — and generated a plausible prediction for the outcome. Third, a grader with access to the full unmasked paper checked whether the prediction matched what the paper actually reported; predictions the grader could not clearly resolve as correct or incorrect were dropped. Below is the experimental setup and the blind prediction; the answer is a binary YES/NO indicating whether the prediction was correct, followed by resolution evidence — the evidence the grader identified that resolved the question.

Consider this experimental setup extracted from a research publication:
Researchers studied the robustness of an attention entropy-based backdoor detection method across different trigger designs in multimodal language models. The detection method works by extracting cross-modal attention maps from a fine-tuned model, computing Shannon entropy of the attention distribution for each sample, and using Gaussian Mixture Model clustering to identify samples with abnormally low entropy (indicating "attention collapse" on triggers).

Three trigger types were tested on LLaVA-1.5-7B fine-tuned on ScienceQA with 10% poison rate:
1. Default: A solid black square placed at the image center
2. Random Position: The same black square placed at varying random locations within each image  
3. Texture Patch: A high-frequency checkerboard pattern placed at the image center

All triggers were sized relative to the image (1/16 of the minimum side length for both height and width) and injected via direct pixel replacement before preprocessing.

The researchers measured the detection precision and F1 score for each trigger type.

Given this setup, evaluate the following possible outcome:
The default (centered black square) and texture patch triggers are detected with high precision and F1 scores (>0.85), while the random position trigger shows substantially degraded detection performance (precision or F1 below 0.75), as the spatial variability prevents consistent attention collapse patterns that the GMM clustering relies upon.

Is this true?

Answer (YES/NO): NO